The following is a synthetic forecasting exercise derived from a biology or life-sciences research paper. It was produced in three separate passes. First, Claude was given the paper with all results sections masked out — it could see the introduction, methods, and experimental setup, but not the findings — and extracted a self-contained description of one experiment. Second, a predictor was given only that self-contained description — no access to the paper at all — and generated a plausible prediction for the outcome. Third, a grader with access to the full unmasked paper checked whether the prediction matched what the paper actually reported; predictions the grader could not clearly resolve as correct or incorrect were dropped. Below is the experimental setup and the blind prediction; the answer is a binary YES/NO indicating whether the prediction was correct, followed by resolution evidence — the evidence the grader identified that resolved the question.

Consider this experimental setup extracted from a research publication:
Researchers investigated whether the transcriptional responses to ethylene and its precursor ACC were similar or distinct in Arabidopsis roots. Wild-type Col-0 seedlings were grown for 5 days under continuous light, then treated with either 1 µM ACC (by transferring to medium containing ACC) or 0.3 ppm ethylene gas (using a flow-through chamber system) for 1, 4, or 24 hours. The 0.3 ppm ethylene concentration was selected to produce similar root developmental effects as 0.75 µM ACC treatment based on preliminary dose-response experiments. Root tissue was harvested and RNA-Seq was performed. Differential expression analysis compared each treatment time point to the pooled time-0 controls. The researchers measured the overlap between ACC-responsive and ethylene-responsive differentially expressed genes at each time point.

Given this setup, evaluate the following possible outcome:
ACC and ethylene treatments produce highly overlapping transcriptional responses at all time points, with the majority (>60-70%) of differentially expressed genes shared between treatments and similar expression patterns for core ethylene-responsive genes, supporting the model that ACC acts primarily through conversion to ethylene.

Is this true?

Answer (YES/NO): NO